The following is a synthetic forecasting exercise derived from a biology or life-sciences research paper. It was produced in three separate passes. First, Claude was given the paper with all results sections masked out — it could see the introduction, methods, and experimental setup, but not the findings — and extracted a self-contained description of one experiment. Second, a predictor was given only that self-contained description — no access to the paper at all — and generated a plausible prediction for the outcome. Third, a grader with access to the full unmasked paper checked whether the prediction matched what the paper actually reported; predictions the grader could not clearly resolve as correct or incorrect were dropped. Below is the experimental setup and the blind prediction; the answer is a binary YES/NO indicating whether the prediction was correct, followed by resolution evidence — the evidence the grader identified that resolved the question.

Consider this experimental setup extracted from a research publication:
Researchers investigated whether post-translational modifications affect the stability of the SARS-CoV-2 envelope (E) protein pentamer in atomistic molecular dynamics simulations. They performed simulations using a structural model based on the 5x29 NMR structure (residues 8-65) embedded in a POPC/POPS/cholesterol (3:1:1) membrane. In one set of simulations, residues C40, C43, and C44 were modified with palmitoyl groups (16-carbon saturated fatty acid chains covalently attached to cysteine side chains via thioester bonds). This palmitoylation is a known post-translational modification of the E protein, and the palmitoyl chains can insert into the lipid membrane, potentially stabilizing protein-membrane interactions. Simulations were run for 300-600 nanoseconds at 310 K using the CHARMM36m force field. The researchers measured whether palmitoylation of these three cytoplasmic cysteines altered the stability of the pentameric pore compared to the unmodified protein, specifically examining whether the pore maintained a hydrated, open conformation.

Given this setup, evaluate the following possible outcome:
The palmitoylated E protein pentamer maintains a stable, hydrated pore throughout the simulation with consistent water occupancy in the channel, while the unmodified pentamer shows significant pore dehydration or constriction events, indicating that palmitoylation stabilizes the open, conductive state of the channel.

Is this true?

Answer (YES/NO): NO